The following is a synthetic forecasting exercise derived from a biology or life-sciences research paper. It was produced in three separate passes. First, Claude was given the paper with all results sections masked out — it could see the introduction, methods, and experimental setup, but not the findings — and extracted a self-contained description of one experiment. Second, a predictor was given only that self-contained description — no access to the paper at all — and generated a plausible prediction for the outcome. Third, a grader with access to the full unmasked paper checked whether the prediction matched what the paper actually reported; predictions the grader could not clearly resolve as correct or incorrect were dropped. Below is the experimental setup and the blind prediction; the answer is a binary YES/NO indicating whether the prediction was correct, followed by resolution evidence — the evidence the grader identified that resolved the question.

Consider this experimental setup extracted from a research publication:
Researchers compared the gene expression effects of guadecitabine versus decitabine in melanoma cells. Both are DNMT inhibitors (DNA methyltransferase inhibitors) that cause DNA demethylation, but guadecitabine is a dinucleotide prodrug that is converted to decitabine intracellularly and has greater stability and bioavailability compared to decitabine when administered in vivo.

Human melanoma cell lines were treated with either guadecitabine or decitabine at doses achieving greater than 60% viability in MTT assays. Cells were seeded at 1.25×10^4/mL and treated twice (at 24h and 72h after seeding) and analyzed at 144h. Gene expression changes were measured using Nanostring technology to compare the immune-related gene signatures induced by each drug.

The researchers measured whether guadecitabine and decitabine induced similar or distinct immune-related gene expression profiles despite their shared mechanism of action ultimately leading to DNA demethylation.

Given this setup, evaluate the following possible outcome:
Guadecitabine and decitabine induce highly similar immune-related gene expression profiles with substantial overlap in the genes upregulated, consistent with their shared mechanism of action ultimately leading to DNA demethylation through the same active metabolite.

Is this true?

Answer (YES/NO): YES